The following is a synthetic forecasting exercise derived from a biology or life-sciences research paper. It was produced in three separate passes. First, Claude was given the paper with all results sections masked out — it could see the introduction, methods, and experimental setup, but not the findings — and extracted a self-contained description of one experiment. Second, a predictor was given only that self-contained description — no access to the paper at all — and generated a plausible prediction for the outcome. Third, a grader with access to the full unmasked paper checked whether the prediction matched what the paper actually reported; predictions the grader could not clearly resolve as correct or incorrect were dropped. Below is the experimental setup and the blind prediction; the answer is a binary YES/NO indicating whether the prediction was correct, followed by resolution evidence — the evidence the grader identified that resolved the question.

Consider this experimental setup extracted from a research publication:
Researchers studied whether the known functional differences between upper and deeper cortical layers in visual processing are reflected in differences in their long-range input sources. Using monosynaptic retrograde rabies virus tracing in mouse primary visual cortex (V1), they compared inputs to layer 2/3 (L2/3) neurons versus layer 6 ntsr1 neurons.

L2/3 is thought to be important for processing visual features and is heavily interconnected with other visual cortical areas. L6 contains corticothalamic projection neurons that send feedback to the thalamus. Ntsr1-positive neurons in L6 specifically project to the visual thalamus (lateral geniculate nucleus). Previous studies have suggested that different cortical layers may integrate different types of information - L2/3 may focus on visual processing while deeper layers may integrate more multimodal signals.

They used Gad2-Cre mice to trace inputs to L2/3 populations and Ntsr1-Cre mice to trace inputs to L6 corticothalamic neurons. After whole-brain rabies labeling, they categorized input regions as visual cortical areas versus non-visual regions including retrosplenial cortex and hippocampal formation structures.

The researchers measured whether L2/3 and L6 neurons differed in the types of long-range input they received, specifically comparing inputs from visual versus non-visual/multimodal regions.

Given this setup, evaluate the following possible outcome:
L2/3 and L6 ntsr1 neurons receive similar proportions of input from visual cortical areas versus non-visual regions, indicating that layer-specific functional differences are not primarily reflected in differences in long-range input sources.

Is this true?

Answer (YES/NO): NO